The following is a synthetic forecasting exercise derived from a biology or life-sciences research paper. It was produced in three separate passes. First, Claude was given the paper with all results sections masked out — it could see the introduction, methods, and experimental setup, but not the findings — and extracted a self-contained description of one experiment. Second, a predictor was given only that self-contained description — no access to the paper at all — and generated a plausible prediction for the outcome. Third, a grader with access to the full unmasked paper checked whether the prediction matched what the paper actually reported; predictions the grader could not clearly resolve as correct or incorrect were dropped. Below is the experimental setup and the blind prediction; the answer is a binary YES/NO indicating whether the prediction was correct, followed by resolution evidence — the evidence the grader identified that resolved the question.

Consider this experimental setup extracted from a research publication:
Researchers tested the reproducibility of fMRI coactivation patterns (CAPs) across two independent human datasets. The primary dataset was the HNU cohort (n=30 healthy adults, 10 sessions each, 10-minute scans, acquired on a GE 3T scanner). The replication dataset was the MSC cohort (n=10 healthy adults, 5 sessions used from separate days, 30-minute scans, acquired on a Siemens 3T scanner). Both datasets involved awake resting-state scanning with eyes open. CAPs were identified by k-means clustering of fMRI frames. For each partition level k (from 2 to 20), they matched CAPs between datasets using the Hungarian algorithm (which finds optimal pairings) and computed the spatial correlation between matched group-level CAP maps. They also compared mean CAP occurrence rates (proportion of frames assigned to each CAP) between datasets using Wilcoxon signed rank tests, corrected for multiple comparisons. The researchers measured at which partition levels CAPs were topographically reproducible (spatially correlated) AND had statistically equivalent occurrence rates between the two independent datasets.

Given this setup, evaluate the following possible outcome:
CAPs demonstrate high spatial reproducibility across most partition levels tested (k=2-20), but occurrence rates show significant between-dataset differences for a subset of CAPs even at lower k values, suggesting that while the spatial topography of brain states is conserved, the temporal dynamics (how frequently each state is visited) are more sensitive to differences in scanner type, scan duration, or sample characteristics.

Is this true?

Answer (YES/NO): YES